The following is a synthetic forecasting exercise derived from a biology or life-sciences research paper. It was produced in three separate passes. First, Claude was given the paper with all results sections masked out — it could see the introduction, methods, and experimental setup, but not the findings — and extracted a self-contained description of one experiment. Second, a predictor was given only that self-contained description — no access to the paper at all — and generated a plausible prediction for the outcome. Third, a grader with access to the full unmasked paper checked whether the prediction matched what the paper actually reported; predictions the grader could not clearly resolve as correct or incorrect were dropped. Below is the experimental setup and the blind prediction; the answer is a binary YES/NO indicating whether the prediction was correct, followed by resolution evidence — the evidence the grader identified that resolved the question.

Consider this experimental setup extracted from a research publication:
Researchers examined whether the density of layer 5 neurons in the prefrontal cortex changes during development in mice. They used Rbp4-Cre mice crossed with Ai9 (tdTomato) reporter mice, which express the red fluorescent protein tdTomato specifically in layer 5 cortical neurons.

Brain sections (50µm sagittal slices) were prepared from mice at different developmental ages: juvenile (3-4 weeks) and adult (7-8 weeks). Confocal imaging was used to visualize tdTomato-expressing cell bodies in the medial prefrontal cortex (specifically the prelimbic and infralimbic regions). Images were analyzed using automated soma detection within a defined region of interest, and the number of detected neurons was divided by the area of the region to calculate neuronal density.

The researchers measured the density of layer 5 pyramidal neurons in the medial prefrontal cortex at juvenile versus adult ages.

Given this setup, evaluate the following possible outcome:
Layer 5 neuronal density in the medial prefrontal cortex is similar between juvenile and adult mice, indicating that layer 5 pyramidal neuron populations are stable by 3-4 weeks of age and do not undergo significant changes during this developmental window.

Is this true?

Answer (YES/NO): YES